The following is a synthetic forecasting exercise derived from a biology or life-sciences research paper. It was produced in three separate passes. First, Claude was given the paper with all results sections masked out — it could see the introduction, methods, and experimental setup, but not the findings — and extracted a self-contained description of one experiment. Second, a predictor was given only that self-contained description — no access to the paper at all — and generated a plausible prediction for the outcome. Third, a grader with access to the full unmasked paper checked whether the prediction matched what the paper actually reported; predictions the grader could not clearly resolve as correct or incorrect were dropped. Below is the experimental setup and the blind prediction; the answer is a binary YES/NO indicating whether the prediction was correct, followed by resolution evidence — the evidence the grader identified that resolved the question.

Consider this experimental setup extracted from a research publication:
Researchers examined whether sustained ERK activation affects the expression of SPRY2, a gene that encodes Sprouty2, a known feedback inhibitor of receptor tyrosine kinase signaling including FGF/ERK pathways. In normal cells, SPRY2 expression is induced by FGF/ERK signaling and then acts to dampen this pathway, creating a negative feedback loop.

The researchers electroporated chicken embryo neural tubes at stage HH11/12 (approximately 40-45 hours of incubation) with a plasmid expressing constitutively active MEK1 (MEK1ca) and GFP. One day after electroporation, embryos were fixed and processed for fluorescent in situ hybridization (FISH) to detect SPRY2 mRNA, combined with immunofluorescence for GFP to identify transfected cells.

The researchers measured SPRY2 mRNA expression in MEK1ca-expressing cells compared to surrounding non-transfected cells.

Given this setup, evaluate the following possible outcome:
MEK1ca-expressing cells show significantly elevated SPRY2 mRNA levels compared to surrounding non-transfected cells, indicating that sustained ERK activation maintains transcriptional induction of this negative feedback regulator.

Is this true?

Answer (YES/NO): YES